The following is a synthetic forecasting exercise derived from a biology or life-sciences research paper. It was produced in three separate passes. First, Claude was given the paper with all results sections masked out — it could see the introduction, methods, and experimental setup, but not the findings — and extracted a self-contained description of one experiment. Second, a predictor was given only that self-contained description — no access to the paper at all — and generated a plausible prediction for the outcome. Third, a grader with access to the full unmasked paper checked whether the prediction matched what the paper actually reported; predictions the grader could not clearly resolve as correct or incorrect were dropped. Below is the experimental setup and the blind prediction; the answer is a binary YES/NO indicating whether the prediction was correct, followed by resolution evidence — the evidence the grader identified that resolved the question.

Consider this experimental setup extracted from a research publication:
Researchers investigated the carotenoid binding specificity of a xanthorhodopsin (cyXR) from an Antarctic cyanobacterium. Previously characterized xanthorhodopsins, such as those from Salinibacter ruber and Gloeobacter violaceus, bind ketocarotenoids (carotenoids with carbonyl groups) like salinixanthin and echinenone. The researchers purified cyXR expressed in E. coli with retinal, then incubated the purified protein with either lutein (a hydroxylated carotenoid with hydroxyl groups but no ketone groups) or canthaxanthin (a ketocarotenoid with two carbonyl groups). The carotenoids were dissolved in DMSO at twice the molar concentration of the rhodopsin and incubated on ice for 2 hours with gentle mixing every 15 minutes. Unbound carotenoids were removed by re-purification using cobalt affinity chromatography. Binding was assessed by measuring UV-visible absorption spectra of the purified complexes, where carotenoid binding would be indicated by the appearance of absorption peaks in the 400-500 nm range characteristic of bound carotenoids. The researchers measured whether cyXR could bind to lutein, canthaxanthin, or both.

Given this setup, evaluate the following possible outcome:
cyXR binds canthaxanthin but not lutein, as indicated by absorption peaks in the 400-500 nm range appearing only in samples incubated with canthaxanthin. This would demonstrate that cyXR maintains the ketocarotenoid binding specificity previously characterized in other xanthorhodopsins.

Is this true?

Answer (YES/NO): NO